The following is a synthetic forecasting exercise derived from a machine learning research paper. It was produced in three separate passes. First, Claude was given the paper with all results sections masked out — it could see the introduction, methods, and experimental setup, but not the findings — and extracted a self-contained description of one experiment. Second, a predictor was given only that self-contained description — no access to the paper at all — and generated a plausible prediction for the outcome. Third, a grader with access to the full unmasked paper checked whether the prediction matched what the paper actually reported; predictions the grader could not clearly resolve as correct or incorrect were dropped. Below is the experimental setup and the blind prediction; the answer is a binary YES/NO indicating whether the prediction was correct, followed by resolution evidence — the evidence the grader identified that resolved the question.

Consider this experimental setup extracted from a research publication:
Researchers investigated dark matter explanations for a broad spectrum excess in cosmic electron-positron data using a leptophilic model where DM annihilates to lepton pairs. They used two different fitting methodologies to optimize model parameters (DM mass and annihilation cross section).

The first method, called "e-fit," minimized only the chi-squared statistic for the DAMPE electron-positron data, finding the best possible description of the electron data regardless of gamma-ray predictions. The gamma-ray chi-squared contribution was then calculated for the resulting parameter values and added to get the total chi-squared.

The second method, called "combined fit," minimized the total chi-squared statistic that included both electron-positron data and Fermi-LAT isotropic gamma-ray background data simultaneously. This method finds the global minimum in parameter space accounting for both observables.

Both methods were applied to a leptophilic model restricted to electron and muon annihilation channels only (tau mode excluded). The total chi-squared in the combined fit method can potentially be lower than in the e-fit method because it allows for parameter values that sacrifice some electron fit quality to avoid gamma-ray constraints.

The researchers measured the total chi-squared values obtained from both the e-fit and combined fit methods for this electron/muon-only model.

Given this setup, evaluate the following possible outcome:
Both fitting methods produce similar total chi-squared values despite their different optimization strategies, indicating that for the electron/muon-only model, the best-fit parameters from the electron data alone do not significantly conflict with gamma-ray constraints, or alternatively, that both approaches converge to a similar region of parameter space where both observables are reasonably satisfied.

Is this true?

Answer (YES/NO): NO